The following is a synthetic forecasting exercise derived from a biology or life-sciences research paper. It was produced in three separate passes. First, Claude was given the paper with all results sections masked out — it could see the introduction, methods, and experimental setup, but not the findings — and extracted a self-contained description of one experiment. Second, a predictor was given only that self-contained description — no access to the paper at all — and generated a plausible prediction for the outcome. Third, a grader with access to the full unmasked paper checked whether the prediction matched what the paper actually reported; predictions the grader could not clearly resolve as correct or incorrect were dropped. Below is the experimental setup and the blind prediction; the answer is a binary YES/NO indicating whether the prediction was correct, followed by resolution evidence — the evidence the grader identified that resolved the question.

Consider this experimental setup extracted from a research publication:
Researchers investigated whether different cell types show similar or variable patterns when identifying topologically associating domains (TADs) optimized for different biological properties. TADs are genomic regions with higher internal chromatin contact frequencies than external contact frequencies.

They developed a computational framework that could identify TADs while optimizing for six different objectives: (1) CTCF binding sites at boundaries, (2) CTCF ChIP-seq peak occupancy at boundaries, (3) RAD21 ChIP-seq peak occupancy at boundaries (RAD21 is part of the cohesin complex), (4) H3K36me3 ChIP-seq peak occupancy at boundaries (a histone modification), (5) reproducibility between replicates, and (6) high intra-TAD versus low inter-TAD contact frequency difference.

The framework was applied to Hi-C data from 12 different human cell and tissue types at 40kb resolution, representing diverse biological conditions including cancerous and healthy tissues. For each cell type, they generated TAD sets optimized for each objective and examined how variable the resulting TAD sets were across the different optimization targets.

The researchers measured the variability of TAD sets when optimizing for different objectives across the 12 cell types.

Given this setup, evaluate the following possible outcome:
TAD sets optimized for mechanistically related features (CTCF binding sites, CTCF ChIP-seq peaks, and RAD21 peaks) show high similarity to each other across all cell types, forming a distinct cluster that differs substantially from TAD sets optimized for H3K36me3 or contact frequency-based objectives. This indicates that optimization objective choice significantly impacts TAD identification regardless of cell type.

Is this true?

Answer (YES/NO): NO